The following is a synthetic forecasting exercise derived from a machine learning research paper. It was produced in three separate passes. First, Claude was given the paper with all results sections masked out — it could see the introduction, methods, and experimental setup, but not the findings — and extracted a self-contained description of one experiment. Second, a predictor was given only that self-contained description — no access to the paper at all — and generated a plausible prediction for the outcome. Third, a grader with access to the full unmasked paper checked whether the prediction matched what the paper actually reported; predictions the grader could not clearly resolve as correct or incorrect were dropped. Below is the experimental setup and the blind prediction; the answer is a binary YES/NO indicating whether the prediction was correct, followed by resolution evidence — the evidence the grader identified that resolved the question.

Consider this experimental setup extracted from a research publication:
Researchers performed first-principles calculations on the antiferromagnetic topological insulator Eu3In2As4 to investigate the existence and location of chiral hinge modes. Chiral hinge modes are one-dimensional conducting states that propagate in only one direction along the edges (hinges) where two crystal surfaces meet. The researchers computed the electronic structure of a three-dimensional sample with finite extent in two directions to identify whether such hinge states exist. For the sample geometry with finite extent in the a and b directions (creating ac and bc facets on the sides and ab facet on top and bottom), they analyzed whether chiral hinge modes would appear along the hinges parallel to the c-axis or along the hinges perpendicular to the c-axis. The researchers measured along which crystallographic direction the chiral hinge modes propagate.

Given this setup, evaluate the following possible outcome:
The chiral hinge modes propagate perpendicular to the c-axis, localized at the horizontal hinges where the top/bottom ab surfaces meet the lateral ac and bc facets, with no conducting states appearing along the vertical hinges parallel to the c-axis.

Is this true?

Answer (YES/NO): NO